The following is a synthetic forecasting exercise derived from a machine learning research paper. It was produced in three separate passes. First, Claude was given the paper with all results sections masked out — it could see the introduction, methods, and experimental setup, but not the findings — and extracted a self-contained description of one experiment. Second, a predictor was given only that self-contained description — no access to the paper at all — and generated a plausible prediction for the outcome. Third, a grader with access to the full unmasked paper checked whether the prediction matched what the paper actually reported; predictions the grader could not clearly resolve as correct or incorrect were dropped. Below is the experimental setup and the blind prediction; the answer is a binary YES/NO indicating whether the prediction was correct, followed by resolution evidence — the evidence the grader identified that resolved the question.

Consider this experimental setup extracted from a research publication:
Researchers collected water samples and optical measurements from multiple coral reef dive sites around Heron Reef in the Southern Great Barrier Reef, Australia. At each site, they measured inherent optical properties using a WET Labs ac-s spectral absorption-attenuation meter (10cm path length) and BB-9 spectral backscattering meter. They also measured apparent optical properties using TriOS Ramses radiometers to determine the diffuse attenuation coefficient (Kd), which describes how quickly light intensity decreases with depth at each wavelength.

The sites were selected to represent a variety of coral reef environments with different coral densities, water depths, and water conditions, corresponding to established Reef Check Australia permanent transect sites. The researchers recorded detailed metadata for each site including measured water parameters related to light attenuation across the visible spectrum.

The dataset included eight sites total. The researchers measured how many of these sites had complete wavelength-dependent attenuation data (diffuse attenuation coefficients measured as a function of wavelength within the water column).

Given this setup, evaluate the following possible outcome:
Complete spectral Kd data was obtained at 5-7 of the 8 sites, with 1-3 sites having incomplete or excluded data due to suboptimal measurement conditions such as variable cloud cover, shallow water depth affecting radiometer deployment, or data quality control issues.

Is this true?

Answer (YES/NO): NO